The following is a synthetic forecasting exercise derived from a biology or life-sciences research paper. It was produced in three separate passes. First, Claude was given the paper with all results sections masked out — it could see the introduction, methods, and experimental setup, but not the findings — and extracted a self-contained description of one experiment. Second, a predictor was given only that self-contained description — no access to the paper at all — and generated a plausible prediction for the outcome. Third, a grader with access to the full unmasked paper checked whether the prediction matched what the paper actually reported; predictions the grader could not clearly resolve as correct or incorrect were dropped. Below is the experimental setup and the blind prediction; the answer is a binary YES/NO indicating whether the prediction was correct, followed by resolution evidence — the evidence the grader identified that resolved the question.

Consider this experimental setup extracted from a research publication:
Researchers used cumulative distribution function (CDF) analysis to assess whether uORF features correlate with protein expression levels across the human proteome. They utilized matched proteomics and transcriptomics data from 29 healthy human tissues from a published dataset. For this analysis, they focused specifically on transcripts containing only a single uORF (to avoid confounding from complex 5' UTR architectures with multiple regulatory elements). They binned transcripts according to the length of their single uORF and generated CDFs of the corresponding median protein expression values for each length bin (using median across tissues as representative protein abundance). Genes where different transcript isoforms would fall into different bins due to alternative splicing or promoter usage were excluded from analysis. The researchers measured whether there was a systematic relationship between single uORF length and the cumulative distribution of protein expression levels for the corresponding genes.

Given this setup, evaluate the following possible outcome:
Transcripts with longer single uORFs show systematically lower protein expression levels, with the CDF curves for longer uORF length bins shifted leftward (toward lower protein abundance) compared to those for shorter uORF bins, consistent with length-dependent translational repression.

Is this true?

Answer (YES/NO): NO